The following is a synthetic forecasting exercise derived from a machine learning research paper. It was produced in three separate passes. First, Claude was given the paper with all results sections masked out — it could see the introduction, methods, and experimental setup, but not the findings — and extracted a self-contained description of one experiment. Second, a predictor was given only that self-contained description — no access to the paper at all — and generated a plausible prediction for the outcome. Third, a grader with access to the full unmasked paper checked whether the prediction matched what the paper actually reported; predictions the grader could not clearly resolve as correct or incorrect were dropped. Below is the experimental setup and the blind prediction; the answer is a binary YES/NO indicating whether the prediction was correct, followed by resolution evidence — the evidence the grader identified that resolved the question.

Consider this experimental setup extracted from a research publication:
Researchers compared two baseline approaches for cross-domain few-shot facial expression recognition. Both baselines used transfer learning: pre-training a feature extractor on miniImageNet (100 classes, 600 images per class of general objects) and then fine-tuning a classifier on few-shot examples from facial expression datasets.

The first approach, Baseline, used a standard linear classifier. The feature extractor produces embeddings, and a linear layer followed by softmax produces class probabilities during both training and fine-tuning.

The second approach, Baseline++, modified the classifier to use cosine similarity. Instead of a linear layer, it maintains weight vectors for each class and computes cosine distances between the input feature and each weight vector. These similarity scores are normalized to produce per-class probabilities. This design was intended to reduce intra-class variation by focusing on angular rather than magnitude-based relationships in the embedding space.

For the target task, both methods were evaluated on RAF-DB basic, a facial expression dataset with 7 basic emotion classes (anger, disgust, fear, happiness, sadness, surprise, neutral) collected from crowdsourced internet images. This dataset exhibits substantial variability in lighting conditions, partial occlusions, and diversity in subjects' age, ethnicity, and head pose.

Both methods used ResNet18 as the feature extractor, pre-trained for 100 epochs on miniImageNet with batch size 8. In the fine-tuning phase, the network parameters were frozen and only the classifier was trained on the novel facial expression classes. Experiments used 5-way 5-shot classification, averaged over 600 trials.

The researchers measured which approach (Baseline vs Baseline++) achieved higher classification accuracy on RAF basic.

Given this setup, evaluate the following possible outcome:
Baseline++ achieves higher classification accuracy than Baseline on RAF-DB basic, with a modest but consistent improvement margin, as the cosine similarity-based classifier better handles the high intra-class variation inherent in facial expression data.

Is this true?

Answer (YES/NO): NO